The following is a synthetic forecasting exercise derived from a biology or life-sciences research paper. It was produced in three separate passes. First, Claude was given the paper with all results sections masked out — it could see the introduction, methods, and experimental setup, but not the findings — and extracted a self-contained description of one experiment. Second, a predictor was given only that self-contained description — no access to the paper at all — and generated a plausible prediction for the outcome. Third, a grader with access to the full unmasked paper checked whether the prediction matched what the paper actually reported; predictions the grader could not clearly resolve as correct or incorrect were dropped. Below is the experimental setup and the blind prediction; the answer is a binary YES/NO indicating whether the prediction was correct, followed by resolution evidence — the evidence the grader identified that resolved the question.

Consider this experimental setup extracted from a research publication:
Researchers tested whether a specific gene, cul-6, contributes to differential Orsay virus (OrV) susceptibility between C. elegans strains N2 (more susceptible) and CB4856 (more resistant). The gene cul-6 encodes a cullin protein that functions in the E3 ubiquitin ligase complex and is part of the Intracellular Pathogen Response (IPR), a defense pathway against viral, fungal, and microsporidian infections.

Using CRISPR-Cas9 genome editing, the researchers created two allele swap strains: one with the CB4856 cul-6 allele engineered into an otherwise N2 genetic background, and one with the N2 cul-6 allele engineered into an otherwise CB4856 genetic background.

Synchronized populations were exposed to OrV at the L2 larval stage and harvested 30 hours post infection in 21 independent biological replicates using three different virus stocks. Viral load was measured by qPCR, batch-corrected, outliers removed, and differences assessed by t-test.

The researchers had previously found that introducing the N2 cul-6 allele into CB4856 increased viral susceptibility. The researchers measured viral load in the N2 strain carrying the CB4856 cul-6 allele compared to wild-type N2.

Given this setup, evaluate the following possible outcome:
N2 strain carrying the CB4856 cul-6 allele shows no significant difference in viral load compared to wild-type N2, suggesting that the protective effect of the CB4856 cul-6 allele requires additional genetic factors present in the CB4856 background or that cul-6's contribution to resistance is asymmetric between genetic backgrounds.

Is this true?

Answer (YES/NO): YES